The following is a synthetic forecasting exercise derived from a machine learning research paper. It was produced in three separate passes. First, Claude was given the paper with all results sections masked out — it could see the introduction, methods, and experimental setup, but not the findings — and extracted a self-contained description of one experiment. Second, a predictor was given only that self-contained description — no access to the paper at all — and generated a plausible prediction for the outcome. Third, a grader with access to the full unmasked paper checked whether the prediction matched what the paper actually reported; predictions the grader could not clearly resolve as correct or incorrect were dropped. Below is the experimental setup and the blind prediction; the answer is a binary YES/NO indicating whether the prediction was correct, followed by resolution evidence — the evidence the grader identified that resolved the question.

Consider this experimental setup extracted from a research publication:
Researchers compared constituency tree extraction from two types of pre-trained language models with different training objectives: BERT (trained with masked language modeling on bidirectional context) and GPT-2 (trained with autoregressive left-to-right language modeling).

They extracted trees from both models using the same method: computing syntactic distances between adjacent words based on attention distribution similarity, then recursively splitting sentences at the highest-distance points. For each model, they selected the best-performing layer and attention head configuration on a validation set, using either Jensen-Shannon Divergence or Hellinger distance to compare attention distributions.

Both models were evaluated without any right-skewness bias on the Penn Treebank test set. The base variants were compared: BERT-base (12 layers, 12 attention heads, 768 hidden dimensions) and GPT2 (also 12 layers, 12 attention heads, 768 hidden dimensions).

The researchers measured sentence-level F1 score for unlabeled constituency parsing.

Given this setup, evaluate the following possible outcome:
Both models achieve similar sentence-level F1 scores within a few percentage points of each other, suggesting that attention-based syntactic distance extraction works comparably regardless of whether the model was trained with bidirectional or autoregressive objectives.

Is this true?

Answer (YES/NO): NO